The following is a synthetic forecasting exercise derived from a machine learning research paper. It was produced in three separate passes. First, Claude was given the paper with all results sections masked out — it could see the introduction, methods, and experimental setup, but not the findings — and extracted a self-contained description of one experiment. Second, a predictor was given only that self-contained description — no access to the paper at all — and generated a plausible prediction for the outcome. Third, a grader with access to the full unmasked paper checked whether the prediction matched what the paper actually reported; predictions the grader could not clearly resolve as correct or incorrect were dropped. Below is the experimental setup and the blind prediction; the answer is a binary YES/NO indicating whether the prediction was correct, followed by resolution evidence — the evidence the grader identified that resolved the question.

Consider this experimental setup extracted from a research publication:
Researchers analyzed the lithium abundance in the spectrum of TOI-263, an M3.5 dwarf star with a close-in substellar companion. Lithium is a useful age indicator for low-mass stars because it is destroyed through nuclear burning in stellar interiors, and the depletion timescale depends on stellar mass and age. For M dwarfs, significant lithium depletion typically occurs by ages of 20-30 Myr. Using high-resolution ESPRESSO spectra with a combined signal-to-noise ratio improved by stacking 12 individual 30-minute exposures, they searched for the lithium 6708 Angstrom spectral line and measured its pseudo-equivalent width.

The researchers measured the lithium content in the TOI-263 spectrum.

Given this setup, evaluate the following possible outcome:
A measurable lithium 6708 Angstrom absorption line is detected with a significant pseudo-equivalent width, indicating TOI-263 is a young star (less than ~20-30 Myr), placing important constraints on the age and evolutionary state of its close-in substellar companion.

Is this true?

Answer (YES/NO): NO